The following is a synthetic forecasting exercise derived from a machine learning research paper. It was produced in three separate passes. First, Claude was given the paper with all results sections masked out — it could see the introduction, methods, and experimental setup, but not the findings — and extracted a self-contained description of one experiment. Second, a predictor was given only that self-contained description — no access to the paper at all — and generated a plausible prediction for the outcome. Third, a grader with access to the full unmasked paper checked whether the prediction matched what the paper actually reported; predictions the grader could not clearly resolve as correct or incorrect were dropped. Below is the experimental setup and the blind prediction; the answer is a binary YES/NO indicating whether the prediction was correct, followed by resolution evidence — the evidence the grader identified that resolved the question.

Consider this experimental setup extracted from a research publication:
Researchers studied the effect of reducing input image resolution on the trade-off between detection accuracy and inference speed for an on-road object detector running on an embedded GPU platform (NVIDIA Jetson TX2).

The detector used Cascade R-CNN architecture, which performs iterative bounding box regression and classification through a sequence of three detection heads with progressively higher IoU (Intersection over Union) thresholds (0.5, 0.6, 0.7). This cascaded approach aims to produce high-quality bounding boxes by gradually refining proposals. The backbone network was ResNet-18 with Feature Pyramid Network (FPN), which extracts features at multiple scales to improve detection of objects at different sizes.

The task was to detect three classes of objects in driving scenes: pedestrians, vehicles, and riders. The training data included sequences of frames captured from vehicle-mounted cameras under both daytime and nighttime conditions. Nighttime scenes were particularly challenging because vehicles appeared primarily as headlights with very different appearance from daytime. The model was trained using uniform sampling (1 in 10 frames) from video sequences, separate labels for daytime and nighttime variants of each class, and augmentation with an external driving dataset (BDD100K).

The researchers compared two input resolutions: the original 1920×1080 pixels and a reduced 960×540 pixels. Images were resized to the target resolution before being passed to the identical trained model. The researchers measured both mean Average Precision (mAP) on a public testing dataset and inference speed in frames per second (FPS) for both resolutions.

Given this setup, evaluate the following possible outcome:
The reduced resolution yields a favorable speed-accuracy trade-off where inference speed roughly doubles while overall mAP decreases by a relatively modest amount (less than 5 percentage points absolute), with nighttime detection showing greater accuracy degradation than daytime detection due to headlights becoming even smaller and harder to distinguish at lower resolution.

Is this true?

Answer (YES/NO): NO